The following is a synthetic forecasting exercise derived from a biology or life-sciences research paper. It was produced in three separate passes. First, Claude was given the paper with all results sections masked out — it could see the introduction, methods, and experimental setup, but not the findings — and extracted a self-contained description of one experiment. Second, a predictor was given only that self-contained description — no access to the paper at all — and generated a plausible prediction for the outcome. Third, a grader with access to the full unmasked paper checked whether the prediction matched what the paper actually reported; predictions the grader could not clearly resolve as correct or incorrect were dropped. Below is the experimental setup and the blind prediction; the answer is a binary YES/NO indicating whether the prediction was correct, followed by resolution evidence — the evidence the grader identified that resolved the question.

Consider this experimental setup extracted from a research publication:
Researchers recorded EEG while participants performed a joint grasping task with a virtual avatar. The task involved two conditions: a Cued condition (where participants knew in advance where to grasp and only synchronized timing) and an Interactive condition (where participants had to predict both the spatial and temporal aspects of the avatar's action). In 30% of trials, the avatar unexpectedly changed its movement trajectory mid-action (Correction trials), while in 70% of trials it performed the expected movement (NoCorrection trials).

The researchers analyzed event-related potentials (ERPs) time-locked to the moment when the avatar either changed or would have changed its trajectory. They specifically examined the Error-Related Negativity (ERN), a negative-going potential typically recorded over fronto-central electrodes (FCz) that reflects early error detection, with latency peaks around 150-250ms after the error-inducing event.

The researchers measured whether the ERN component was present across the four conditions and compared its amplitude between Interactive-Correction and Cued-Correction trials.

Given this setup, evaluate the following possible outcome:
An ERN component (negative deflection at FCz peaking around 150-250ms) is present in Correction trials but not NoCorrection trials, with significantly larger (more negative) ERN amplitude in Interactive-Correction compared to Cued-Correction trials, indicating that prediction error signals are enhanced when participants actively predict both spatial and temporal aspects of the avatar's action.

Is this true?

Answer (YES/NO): YES